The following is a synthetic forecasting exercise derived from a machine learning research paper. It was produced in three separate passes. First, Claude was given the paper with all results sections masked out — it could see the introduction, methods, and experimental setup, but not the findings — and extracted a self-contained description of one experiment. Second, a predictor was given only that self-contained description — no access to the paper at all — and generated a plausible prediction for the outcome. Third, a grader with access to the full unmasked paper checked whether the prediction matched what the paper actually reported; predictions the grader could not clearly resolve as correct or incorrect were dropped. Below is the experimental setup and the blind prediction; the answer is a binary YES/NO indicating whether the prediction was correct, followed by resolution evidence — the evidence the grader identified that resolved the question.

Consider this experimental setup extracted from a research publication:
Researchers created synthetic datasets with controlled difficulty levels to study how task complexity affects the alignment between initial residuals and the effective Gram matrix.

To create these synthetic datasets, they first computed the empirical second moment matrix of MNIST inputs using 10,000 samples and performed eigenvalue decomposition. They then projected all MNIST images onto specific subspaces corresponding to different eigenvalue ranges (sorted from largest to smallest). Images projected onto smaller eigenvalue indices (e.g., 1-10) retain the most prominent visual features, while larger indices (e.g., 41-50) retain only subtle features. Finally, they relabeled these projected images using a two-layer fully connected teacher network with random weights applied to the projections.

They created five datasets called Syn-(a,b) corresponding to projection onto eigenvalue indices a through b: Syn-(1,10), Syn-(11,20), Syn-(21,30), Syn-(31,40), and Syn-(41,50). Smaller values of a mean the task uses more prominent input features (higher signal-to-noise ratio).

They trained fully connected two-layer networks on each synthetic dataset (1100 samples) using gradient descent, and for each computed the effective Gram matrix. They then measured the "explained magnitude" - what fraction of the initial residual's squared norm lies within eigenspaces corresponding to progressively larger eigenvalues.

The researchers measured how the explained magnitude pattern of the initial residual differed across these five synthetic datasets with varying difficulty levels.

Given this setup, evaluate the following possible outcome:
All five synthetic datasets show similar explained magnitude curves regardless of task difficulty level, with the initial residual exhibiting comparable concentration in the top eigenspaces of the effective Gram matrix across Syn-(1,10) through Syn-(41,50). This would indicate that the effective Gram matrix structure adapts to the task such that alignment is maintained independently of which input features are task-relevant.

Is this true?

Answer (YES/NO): NO